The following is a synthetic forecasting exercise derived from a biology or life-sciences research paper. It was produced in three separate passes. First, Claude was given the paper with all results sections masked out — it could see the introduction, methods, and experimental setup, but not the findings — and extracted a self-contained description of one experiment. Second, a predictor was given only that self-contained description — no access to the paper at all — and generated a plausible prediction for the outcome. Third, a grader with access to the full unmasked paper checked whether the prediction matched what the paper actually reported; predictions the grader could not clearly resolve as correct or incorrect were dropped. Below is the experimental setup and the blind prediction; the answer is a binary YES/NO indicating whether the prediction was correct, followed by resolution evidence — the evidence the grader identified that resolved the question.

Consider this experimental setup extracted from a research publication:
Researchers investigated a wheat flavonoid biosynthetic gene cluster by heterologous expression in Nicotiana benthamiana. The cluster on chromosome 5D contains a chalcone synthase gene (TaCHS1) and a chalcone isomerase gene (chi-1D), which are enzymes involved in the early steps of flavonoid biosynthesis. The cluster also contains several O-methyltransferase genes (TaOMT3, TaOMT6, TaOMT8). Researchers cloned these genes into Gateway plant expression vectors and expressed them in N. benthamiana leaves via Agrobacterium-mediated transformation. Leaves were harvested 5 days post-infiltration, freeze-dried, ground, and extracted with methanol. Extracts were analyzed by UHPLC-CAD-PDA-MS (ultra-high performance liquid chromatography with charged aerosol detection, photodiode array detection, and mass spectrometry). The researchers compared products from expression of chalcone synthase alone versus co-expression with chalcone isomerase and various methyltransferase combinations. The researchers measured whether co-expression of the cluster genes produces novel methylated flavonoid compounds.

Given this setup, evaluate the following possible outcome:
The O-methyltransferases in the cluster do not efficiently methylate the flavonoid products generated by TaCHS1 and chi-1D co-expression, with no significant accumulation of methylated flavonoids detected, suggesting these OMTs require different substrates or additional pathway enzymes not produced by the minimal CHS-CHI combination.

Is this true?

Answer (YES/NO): NO